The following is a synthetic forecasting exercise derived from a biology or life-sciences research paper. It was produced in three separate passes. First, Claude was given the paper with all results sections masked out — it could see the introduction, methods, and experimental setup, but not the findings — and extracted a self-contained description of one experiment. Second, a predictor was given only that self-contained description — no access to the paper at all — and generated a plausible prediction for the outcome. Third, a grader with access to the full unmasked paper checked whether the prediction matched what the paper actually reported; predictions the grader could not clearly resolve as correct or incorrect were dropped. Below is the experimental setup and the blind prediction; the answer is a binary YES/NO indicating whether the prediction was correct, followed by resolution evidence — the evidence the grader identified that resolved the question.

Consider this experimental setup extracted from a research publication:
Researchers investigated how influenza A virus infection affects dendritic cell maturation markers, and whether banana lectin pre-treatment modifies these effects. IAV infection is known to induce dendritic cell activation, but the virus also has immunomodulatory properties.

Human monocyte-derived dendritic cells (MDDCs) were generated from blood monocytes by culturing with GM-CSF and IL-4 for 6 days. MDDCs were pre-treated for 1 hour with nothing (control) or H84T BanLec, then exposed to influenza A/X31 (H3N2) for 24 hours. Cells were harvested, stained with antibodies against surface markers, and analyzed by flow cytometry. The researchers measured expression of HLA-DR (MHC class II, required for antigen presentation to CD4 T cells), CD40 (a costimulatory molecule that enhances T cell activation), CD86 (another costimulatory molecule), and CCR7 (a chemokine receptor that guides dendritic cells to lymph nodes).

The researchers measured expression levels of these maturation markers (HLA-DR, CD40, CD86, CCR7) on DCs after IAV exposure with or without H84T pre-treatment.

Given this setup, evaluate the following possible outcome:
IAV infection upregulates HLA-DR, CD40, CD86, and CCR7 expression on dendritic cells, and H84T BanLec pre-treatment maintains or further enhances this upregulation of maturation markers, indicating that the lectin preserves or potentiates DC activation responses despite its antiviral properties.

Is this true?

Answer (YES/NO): NO